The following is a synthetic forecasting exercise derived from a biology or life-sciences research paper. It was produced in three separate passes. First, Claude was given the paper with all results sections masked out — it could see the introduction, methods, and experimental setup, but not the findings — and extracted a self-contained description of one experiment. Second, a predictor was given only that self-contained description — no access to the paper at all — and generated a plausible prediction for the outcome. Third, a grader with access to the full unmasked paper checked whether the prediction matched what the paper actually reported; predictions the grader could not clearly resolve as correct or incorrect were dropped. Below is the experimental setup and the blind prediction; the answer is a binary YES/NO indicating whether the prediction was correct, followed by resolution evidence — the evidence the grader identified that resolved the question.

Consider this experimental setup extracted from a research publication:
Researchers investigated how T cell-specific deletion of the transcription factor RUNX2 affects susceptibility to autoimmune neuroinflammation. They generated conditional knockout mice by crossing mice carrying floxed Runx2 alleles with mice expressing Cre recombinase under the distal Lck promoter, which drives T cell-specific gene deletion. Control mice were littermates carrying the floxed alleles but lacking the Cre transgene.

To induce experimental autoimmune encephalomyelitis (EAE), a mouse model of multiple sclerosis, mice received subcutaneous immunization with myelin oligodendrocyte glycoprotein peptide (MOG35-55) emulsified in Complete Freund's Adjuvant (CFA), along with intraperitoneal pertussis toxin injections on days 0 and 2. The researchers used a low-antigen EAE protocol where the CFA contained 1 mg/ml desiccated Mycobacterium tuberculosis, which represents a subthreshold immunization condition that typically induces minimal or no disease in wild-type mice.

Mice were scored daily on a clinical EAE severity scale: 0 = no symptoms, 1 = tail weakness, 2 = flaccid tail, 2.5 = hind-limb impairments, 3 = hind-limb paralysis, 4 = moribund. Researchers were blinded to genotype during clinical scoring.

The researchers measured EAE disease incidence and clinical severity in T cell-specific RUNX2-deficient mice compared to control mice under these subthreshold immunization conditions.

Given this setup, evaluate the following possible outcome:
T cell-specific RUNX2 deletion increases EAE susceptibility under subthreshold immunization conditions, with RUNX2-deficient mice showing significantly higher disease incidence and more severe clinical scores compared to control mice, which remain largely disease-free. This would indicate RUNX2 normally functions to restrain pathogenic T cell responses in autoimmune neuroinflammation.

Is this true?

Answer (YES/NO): YES